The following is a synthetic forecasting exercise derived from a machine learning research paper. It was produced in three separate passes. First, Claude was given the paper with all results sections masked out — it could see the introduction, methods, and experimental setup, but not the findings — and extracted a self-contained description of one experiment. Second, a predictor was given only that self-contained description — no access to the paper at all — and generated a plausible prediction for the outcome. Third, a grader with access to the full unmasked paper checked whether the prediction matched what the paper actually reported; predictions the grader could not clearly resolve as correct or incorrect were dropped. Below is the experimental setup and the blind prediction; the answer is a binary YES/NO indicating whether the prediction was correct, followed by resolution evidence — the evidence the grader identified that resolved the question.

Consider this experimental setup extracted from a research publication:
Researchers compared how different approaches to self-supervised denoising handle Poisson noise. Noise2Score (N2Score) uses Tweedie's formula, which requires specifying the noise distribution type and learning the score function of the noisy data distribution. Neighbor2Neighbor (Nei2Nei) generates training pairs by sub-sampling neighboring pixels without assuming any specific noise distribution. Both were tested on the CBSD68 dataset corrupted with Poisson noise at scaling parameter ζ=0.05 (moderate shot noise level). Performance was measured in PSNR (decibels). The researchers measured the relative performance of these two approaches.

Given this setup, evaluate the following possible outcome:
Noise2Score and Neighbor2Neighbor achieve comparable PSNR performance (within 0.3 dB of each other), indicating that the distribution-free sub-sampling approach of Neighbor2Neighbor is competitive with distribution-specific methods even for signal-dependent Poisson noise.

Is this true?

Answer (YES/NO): YES